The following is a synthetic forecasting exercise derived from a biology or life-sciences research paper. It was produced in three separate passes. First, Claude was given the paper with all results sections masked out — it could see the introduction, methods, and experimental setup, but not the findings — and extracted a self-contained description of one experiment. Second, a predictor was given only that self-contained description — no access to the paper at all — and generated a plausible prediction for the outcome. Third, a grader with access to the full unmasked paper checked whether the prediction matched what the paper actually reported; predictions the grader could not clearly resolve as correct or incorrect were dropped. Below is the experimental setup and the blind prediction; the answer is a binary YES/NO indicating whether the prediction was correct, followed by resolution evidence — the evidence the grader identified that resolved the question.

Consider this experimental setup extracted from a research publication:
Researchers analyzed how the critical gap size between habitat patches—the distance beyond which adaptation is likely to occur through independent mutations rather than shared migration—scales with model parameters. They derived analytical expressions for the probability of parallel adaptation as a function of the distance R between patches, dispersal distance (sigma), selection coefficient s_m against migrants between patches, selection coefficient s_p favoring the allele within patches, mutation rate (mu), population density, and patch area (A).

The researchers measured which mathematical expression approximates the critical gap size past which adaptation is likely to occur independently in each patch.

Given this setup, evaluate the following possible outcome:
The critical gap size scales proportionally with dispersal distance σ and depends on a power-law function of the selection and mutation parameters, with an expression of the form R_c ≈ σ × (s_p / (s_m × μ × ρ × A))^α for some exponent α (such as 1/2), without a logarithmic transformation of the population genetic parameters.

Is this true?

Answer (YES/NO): NO